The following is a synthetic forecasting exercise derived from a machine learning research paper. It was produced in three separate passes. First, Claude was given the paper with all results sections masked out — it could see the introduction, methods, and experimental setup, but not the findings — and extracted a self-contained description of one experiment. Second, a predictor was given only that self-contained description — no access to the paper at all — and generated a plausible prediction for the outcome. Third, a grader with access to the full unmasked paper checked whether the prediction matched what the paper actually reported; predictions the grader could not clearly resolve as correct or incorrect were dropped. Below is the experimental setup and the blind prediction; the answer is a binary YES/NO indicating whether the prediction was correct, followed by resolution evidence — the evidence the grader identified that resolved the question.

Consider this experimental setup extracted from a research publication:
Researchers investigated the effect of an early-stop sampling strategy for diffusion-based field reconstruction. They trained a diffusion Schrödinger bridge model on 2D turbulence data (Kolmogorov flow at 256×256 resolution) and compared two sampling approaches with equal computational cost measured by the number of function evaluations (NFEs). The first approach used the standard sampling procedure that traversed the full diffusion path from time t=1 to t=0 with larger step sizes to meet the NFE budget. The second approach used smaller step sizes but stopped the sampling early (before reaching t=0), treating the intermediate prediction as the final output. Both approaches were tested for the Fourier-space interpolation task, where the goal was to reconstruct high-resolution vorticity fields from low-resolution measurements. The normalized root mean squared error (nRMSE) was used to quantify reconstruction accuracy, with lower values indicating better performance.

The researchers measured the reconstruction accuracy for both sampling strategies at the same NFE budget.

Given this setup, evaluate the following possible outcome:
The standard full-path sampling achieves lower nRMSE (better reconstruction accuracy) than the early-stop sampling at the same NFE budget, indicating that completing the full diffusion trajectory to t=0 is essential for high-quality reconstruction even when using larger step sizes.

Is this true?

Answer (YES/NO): NO